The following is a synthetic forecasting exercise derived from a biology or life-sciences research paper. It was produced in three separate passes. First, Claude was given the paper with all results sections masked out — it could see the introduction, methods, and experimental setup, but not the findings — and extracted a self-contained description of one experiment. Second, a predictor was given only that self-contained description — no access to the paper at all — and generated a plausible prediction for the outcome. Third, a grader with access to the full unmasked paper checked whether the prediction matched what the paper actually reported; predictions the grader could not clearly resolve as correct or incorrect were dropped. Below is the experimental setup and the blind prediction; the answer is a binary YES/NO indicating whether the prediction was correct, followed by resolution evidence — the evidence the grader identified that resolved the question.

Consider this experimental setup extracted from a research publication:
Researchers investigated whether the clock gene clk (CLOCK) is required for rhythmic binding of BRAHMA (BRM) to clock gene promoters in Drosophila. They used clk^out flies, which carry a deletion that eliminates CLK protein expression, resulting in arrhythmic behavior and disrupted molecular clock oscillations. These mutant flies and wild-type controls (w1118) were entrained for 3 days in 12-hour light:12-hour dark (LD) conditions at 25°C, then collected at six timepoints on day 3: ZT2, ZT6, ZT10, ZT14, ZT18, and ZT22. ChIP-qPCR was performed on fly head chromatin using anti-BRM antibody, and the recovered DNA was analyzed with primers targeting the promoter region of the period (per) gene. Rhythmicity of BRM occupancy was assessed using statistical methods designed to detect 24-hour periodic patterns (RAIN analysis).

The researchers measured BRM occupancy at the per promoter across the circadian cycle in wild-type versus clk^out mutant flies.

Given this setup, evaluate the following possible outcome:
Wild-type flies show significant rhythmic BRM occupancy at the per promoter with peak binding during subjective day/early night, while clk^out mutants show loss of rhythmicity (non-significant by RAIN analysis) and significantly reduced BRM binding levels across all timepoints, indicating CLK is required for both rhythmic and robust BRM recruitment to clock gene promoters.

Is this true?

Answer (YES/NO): NO